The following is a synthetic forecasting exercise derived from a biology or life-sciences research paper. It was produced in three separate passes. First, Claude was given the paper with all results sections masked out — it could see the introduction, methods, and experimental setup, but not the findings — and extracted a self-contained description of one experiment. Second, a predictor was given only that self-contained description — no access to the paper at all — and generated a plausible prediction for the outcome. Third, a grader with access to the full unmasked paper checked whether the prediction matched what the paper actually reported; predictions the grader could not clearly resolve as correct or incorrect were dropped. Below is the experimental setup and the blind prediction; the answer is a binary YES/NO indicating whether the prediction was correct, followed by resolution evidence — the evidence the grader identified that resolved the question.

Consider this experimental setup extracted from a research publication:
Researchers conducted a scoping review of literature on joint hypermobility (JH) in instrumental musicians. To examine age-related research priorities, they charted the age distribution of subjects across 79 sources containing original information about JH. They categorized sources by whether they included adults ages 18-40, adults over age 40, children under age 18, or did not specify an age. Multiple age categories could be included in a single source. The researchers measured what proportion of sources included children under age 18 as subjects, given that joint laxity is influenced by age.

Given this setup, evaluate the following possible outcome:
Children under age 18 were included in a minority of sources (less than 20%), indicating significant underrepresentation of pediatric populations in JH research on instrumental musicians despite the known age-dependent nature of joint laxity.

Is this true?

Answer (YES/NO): NO